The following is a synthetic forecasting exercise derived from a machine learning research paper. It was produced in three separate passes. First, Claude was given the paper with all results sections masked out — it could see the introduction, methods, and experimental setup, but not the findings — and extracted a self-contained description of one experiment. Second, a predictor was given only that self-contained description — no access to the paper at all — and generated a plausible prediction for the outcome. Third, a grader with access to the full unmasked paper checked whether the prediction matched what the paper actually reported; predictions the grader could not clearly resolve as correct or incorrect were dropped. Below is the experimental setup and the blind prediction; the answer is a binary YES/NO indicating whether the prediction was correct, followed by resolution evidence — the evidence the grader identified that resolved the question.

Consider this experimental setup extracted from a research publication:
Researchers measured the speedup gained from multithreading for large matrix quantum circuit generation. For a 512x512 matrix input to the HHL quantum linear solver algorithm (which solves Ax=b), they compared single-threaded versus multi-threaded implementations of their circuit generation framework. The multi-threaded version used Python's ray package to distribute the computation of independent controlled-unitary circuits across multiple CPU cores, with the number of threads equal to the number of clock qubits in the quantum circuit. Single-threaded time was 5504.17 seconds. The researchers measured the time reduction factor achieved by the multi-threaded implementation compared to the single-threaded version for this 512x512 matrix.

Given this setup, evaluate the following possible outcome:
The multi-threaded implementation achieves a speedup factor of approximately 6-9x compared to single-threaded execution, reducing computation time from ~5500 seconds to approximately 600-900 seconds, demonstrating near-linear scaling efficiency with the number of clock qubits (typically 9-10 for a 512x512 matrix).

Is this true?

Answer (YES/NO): NO